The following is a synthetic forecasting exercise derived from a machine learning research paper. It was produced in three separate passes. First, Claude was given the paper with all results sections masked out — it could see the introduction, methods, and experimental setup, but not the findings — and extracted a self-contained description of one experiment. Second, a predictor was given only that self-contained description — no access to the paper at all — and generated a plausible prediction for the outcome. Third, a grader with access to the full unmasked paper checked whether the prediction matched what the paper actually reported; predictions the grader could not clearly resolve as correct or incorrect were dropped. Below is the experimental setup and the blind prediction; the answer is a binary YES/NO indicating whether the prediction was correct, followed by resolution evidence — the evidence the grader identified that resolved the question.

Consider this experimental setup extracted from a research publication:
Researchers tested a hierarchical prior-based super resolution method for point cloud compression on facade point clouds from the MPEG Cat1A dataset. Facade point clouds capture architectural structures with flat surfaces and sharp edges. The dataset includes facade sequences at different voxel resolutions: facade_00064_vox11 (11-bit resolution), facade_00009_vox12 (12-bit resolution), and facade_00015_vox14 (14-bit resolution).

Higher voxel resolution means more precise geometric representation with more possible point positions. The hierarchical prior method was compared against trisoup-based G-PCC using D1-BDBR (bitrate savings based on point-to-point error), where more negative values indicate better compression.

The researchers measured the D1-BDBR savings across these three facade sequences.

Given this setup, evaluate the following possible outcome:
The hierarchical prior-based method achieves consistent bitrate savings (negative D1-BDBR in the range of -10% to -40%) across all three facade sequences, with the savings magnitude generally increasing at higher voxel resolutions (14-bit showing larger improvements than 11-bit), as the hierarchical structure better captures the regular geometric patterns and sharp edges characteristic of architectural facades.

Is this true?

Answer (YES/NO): NO